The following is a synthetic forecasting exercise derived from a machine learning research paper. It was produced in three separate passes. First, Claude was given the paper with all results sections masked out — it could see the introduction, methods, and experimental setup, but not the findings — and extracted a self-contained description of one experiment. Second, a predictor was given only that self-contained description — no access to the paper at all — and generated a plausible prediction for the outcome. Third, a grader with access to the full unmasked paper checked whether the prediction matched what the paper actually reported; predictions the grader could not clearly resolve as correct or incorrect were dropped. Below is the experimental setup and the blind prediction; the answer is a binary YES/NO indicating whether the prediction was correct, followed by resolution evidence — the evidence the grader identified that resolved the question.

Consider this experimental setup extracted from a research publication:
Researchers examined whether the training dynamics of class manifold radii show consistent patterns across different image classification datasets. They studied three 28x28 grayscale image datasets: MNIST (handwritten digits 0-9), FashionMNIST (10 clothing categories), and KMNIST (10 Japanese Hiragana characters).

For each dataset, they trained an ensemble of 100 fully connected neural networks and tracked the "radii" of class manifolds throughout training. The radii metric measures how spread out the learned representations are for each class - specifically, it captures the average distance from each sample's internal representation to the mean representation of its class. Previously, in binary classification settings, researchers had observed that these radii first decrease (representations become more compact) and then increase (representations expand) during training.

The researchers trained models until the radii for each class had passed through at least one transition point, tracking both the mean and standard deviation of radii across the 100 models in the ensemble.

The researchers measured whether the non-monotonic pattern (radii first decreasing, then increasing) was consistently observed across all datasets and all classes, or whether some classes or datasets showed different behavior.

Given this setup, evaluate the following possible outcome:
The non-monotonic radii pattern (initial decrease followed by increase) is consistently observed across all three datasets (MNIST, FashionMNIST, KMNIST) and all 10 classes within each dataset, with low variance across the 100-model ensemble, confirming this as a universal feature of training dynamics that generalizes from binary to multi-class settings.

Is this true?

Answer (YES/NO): NO